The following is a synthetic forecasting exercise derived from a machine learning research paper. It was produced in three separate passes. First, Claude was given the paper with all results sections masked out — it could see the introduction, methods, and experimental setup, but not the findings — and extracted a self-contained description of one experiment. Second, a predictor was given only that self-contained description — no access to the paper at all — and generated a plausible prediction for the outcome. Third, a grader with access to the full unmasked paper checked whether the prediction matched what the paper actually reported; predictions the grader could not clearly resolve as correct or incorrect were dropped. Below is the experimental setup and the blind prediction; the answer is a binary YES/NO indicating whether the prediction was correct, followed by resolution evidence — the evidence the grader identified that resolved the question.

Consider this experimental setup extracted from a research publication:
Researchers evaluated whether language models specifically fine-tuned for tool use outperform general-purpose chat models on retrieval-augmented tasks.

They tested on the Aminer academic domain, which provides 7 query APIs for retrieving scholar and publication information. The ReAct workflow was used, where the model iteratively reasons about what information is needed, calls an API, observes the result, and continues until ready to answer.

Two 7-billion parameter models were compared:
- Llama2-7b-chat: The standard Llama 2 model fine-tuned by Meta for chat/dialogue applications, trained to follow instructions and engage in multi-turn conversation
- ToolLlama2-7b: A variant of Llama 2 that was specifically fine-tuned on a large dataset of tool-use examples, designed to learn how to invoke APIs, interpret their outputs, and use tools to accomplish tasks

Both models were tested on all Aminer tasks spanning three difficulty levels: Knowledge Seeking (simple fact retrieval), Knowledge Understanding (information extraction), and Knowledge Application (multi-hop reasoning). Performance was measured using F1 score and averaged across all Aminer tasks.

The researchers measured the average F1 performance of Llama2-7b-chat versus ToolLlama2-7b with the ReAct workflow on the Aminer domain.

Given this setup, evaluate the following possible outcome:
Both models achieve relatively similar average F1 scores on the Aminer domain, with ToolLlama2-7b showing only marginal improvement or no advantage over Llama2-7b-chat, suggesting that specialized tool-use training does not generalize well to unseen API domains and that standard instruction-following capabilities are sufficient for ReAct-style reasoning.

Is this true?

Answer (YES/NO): NO